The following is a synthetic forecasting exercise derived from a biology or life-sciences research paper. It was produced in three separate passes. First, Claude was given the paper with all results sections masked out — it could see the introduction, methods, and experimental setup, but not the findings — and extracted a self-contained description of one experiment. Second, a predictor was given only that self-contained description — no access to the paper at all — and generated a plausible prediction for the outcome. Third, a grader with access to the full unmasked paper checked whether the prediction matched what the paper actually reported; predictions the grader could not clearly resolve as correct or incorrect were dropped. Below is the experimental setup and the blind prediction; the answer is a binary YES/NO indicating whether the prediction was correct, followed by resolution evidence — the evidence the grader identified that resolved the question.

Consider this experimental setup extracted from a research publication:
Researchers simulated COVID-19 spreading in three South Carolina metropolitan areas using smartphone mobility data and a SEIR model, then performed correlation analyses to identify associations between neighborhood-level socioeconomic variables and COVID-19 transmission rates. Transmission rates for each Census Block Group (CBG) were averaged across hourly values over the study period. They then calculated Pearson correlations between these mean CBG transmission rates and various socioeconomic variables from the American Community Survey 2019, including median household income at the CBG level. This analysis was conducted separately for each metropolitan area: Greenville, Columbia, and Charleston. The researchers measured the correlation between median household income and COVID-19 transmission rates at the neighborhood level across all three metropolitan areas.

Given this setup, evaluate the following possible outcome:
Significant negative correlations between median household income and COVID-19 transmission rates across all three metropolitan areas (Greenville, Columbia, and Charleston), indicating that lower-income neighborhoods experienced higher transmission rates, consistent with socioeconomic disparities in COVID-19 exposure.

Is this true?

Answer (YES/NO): NO